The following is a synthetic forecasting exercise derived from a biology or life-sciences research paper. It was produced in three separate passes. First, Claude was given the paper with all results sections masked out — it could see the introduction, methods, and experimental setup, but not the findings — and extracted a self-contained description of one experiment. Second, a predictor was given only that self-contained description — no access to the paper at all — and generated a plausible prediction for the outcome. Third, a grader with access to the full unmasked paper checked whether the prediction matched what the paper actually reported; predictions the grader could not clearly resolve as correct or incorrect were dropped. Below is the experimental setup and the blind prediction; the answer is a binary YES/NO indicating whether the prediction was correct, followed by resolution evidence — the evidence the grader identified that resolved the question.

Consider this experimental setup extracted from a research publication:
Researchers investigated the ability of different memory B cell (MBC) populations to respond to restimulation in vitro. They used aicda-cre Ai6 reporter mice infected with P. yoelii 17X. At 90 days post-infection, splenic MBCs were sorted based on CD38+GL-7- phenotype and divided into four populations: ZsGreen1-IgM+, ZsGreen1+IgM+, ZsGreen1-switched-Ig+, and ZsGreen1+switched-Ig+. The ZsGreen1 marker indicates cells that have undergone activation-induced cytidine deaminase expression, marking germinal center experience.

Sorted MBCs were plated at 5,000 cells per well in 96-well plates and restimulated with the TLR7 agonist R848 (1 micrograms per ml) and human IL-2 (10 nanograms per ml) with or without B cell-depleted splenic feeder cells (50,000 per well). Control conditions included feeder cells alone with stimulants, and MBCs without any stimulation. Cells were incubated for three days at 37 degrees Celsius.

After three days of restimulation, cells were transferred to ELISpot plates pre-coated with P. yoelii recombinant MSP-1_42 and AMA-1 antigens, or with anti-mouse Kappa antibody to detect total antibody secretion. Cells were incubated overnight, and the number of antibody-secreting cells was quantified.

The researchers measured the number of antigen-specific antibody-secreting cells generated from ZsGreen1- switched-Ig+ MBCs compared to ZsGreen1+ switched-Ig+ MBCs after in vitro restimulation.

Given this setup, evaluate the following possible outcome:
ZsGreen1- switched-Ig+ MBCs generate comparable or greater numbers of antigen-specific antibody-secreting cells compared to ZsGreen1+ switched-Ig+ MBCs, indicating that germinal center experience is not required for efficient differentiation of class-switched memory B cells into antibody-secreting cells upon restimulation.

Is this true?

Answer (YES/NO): NO